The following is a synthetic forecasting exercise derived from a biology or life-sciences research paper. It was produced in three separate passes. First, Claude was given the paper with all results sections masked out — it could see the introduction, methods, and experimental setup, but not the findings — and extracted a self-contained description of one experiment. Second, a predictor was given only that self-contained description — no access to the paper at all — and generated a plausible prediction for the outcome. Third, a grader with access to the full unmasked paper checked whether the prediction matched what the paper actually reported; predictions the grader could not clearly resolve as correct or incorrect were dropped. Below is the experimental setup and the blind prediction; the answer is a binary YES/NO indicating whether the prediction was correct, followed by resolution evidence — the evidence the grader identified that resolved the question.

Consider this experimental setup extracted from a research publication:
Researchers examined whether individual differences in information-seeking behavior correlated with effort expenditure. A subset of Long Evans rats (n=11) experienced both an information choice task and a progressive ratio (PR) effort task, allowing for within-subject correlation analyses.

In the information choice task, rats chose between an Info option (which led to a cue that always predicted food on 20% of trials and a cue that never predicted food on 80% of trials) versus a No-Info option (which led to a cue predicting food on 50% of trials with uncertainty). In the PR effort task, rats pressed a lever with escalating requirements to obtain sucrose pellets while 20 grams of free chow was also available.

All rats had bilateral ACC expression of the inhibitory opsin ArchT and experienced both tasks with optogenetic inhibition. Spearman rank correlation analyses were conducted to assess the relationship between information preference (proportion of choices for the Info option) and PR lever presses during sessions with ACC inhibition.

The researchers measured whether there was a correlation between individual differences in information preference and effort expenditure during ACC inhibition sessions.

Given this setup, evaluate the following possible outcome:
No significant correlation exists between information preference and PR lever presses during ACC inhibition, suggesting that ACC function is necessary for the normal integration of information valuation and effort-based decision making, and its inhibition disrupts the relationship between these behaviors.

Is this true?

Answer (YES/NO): YES